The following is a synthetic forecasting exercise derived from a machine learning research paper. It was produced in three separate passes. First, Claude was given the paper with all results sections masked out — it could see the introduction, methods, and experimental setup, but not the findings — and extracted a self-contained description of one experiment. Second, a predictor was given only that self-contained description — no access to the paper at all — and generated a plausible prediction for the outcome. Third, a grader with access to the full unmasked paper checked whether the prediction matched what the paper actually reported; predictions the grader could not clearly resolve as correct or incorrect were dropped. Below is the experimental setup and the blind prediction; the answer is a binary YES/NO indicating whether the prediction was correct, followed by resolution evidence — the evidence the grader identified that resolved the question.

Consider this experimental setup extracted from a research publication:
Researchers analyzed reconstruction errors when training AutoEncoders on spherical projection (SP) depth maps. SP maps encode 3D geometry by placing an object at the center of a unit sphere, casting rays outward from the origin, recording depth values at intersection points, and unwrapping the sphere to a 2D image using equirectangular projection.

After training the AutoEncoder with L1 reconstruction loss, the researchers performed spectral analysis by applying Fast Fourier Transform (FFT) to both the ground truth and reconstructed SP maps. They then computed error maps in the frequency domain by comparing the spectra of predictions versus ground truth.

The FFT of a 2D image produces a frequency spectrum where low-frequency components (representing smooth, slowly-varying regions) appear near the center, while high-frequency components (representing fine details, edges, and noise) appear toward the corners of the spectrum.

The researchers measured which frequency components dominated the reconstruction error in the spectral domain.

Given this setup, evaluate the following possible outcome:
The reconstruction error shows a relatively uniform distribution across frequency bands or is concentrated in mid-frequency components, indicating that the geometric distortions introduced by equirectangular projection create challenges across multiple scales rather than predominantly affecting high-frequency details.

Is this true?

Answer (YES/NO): NO